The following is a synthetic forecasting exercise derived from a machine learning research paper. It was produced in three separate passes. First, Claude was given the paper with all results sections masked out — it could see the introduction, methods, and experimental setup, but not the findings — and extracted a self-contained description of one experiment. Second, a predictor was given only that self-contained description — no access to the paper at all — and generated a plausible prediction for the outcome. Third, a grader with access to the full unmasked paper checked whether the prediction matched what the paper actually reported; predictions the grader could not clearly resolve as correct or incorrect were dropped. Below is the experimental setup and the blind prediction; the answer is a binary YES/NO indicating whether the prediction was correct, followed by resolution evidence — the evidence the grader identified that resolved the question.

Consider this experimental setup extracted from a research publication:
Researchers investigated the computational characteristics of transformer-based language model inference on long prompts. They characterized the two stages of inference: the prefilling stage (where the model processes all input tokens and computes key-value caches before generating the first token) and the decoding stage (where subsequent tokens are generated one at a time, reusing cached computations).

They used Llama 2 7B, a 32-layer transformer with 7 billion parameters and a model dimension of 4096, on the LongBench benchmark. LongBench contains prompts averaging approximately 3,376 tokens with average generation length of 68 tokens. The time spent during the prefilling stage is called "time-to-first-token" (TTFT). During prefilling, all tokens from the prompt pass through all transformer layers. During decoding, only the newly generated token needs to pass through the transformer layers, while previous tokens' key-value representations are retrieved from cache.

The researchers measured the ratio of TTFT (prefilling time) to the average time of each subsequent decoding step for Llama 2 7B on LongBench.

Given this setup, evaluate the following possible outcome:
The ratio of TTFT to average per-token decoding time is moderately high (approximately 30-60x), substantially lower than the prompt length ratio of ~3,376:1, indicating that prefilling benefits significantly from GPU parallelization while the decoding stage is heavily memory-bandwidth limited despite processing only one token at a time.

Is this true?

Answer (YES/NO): NO